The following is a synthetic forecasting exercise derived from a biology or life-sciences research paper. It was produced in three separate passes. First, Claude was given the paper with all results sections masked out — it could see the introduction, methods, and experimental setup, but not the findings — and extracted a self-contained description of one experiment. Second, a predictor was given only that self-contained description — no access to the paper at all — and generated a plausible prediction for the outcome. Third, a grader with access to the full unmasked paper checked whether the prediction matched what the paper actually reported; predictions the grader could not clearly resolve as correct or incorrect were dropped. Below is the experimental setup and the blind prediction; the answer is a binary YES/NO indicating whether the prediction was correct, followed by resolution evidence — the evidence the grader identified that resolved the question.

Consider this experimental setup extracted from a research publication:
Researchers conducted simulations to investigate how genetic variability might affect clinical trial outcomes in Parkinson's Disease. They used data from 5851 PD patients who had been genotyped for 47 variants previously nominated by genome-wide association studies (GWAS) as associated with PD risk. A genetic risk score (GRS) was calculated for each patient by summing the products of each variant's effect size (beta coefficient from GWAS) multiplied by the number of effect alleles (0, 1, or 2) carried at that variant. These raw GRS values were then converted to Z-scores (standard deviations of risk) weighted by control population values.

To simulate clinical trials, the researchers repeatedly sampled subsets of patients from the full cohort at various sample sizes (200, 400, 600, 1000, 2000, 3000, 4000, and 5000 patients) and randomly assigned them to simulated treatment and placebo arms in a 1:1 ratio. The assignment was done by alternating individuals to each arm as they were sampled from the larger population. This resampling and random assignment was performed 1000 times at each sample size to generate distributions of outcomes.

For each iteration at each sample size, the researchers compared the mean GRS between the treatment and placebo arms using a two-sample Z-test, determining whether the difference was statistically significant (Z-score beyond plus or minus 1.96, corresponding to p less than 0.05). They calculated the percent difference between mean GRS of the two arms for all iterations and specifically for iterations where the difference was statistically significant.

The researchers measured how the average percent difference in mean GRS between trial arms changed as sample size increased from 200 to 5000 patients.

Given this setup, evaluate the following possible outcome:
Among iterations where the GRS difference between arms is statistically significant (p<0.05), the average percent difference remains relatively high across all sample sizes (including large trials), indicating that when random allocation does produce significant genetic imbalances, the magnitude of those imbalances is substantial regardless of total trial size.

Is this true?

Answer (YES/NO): NO